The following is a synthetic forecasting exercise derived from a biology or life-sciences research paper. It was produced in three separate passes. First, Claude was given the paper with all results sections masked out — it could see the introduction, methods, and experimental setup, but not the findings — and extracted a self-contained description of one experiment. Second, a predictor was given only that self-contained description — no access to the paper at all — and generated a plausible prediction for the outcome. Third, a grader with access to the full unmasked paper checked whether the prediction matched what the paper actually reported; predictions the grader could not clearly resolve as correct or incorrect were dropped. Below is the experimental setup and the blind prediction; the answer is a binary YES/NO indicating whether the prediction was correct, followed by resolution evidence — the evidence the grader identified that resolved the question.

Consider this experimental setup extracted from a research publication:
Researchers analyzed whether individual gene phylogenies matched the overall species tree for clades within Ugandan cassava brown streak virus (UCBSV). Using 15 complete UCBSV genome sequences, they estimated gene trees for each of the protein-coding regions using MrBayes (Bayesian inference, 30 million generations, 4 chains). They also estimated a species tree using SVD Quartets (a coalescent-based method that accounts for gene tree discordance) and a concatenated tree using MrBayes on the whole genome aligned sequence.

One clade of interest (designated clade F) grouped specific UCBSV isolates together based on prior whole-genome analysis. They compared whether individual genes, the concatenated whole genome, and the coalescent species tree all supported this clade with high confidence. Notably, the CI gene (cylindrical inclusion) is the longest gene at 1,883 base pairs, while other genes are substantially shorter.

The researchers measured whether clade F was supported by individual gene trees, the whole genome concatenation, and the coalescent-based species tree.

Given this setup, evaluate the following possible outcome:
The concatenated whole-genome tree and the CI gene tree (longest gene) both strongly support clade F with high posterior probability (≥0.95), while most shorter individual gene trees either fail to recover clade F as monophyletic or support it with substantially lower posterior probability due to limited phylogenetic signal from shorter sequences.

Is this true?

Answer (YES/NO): YES